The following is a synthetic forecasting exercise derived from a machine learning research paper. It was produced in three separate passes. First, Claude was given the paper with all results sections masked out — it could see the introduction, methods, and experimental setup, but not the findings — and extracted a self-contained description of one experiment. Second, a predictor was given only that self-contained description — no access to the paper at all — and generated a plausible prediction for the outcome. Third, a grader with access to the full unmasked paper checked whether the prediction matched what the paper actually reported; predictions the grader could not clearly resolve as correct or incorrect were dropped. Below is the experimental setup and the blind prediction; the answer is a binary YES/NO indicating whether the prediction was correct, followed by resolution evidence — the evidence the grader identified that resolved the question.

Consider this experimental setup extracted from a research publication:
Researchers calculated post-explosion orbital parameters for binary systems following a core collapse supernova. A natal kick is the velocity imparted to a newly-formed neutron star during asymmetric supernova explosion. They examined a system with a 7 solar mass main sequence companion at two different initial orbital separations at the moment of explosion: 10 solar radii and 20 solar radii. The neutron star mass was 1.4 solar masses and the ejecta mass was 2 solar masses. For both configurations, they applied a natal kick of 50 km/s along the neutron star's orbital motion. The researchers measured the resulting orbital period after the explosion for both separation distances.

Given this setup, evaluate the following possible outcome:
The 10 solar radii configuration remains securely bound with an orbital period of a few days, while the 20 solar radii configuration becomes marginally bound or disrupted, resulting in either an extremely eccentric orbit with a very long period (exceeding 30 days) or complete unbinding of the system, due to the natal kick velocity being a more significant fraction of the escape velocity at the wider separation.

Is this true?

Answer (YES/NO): NO